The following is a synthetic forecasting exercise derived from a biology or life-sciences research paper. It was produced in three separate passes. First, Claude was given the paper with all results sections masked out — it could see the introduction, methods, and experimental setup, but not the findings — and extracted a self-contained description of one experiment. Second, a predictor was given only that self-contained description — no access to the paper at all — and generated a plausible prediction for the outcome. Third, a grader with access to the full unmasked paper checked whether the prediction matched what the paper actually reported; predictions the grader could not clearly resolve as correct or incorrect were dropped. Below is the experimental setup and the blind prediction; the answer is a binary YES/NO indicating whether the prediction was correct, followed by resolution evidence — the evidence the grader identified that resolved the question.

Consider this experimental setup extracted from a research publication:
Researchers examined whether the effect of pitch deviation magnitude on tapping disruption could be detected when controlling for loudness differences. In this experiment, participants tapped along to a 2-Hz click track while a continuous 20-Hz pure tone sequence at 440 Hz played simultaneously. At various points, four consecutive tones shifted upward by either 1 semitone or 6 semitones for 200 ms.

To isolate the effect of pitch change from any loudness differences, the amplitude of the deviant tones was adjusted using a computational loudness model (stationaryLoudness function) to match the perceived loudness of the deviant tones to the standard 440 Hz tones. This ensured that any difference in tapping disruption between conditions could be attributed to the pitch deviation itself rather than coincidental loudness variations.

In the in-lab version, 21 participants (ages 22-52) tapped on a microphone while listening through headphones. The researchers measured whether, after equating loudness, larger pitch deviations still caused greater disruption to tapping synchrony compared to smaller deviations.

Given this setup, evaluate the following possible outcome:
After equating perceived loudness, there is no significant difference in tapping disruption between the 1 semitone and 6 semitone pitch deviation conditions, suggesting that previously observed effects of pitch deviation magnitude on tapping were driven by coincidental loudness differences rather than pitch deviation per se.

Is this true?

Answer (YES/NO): NO